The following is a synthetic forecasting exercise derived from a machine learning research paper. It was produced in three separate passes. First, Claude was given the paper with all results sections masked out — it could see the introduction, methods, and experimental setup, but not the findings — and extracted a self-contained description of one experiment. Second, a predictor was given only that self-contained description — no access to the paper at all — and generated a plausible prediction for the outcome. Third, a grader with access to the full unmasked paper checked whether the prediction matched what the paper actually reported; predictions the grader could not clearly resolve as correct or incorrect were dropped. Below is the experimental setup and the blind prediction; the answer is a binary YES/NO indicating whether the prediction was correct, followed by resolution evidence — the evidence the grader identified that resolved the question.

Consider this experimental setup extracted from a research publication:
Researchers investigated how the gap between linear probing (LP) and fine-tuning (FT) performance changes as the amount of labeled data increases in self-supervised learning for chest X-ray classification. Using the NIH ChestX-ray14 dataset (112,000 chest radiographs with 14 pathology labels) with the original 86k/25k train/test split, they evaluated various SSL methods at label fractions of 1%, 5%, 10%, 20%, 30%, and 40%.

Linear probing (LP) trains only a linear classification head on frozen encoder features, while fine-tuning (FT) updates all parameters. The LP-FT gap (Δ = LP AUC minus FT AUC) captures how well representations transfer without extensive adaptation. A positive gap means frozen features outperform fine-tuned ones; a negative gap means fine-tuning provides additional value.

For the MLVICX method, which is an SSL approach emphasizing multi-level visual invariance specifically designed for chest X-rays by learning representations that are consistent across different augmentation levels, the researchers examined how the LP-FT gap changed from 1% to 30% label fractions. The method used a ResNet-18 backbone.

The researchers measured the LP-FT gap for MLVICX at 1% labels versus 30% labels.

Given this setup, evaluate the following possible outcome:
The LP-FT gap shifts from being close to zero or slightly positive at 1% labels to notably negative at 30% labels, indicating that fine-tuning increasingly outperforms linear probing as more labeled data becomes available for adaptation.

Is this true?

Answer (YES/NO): YES